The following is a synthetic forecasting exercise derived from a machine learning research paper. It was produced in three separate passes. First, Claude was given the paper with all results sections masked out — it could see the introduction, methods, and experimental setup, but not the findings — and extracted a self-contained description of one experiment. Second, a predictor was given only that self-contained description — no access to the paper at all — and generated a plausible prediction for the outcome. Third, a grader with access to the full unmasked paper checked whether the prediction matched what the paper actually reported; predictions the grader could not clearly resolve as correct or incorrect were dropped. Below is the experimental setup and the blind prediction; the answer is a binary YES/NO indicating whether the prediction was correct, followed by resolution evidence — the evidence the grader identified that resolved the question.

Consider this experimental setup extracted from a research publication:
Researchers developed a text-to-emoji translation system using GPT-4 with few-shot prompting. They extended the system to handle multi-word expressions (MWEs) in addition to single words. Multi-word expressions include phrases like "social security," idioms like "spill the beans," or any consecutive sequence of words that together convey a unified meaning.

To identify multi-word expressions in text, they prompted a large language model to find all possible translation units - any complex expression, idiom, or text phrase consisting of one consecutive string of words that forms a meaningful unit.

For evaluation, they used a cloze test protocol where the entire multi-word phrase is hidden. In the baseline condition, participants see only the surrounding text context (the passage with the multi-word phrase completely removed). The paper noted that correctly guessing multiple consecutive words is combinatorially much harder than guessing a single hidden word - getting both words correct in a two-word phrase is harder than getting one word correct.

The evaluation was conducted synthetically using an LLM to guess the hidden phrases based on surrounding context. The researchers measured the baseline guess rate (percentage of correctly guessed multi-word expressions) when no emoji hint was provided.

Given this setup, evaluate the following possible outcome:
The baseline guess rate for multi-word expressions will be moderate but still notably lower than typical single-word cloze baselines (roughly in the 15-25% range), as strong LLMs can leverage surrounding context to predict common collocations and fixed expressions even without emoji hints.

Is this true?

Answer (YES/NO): NO